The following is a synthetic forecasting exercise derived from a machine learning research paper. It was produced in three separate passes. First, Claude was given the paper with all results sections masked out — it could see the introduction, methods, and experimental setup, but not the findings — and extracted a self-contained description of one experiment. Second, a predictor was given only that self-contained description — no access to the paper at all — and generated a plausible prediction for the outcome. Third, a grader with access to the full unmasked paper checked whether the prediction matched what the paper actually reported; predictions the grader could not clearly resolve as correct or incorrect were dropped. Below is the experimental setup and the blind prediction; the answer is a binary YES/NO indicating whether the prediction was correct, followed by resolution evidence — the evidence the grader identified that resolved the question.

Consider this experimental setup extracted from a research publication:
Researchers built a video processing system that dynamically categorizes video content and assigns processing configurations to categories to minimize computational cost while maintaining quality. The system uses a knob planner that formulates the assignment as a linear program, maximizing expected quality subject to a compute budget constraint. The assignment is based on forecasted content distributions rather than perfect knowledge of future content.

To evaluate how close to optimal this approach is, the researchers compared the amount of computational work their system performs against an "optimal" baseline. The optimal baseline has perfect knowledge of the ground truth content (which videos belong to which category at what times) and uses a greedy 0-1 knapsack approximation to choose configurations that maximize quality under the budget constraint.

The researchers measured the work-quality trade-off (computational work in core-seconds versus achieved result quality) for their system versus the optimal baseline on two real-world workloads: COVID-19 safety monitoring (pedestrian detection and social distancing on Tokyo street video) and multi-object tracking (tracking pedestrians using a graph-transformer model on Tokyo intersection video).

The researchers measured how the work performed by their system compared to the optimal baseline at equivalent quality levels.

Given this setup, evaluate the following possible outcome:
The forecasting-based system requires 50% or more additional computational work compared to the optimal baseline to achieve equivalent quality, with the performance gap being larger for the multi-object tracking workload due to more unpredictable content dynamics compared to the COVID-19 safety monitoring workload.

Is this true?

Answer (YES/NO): NO